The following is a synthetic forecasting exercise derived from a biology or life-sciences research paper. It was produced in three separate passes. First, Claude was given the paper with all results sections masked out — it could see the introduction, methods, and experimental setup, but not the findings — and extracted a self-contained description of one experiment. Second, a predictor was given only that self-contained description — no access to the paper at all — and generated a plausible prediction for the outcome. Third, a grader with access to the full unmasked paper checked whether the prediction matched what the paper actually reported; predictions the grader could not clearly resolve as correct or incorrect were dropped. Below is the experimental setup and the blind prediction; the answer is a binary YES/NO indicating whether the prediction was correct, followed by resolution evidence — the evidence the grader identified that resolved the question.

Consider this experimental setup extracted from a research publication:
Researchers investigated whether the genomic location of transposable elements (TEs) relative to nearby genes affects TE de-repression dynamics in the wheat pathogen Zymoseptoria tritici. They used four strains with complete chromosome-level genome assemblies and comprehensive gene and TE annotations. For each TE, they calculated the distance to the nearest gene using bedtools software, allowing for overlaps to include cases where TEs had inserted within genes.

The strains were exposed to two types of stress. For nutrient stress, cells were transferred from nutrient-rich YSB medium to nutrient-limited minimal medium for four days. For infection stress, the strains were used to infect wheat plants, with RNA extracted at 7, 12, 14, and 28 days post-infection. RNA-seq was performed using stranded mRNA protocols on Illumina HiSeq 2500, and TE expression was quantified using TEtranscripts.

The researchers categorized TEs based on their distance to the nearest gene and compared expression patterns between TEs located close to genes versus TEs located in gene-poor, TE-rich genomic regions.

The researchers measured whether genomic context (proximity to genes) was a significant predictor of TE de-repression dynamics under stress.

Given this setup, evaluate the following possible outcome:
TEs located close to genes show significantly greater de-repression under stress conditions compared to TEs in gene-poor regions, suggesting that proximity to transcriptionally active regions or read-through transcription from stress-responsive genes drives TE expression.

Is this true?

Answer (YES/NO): NO